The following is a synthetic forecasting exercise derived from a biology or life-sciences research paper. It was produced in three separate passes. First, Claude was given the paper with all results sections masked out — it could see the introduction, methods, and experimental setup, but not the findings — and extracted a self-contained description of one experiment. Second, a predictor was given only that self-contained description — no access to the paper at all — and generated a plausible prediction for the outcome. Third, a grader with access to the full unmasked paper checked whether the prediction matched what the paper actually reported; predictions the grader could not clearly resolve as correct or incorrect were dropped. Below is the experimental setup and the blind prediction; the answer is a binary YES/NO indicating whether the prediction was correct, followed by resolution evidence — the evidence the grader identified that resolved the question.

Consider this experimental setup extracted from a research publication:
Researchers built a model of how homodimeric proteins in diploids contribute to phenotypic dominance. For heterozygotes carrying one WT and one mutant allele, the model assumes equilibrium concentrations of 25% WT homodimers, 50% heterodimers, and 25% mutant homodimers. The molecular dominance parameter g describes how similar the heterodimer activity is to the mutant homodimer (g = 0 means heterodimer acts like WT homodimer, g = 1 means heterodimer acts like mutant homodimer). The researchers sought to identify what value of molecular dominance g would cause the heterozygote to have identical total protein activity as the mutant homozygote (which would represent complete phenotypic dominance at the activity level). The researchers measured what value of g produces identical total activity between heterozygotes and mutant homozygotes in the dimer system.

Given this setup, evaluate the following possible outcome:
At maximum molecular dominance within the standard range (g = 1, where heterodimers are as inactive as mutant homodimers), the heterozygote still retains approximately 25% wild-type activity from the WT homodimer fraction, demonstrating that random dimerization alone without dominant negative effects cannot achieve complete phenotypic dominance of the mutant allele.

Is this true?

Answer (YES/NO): YES